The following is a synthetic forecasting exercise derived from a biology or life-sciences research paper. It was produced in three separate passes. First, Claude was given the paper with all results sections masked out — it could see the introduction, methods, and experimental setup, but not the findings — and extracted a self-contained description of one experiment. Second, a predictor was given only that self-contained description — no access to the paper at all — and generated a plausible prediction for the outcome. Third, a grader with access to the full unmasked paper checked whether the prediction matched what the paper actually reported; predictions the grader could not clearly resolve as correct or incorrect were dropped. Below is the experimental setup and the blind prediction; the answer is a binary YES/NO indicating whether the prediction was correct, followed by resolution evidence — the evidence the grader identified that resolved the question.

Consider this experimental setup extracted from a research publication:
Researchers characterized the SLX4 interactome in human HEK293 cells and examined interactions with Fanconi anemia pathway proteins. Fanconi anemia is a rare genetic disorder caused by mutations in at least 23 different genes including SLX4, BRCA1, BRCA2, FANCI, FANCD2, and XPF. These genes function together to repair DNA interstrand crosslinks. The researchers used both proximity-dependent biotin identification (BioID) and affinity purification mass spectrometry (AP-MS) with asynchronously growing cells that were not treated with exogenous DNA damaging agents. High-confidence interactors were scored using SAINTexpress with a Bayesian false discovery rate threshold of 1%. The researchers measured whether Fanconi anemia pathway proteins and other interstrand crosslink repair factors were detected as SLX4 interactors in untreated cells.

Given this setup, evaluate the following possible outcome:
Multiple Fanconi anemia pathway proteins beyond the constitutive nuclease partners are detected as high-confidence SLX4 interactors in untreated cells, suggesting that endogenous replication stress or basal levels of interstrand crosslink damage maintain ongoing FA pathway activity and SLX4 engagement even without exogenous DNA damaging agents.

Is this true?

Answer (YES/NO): YES